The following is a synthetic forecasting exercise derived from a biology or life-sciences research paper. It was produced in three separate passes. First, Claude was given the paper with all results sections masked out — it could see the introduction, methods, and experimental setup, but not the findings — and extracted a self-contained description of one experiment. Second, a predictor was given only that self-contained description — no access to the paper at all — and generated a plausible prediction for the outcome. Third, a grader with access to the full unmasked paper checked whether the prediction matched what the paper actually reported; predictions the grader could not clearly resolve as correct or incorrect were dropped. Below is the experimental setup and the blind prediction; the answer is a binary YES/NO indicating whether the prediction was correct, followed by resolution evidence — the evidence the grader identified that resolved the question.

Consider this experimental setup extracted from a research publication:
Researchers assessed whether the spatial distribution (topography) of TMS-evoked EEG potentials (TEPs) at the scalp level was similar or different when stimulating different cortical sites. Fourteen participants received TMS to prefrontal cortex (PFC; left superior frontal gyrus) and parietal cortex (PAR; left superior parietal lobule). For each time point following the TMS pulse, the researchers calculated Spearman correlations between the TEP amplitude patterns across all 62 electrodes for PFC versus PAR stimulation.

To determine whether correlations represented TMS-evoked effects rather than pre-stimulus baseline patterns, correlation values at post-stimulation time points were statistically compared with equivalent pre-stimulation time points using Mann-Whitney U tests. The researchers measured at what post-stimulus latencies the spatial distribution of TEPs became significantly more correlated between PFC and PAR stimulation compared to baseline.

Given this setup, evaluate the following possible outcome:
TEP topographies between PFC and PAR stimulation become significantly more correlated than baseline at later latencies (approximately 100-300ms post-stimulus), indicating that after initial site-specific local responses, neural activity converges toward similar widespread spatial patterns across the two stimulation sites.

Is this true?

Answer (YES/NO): NO